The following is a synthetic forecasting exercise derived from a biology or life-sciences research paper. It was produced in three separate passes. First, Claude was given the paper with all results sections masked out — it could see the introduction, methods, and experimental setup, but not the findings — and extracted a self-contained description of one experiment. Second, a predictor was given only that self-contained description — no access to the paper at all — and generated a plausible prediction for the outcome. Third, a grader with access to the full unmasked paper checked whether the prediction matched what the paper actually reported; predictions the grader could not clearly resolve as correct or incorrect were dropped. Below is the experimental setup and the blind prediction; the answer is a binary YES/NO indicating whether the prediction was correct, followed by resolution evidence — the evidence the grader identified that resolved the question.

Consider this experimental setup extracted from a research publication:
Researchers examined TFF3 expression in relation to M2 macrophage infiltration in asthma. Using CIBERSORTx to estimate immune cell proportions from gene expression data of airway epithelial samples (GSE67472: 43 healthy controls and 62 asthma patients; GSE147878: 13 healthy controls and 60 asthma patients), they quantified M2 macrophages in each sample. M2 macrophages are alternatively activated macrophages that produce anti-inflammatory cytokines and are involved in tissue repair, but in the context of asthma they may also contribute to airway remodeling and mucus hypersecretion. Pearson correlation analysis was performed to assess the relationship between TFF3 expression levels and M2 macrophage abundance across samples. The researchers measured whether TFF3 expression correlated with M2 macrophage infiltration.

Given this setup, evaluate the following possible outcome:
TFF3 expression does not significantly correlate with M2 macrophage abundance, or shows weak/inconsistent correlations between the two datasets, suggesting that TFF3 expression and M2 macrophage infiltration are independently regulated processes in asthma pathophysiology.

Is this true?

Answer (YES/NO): NO